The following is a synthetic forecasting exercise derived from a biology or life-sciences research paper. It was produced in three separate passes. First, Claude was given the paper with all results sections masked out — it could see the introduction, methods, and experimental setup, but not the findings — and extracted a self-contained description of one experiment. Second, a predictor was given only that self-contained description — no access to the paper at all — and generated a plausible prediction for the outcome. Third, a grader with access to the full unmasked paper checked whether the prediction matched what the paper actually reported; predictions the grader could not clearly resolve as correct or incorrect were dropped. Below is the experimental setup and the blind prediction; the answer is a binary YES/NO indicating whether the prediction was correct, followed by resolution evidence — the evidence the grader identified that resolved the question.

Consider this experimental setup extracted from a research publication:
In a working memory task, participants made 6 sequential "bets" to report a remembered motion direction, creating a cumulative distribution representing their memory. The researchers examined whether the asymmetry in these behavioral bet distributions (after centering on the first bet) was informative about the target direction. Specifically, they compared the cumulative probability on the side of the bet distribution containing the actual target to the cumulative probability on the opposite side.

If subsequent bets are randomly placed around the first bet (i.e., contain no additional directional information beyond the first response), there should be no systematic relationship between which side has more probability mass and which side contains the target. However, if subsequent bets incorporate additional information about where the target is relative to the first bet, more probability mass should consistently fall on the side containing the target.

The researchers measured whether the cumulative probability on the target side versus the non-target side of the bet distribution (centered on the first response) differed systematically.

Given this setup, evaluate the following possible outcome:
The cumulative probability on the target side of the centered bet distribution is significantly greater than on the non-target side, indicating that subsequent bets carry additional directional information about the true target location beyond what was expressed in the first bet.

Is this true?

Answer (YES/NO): YES